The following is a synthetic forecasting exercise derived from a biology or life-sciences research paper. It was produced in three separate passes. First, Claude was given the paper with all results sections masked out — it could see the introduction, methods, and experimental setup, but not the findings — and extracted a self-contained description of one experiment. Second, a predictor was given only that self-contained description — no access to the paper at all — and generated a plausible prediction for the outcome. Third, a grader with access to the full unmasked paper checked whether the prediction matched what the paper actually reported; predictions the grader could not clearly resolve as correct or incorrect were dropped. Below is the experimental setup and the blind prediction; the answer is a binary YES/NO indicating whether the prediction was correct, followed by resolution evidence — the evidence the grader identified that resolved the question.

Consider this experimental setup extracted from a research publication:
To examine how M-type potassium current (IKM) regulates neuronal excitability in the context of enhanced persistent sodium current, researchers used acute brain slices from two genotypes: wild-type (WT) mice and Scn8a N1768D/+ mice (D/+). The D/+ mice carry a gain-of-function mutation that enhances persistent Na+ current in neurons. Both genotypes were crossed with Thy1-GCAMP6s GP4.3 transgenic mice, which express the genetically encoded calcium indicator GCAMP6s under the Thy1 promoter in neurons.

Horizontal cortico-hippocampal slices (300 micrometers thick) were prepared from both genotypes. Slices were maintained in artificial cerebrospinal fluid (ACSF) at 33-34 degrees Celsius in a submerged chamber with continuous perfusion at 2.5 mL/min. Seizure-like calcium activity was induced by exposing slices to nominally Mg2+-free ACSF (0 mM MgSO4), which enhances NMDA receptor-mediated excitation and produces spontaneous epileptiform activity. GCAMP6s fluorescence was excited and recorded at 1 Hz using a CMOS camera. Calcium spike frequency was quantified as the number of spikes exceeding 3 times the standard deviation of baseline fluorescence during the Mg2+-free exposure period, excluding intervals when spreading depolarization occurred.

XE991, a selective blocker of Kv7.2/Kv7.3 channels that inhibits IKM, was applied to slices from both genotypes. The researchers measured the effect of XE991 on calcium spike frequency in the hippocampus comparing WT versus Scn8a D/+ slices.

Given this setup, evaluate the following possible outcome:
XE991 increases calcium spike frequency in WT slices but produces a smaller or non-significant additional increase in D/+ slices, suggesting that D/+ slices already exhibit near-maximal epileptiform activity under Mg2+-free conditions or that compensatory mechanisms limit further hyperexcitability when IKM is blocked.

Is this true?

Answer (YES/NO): NO